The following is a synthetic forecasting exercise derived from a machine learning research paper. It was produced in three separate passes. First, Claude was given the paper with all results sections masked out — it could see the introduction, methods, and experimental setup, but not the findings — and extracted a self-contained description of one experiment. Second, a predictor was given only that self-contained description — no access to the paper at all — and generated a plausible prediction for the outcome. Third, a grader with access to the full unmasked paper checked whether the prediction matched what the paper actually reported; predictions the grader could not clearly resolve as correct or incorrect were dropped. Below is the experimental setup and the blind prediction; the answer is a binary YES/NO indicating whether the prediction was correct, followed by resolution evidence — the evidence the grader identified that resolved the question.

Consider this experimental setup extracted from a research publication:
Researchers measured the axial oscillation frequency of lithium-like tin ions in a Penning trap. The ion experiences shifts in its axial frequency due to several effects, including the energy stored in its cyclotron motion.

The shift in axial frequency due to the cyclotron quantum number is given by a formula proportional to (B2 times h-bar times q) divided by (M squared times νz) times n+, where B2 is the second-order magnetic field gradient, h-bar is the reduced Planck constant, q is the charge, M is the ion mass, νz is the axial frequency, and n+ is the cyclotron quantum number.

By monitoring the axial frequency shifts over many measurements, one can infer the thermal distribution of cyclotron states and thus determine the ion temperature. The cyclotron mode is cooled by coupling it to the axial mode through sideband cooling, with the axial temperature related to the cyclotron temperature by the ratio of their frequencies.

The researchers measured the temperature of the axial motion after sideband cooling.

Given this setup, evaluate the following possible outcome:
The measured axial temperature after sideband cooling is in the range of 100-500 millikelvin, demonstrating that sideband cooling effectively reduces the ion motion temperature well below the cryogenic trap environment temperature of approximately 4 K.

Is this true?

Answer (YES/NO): NO